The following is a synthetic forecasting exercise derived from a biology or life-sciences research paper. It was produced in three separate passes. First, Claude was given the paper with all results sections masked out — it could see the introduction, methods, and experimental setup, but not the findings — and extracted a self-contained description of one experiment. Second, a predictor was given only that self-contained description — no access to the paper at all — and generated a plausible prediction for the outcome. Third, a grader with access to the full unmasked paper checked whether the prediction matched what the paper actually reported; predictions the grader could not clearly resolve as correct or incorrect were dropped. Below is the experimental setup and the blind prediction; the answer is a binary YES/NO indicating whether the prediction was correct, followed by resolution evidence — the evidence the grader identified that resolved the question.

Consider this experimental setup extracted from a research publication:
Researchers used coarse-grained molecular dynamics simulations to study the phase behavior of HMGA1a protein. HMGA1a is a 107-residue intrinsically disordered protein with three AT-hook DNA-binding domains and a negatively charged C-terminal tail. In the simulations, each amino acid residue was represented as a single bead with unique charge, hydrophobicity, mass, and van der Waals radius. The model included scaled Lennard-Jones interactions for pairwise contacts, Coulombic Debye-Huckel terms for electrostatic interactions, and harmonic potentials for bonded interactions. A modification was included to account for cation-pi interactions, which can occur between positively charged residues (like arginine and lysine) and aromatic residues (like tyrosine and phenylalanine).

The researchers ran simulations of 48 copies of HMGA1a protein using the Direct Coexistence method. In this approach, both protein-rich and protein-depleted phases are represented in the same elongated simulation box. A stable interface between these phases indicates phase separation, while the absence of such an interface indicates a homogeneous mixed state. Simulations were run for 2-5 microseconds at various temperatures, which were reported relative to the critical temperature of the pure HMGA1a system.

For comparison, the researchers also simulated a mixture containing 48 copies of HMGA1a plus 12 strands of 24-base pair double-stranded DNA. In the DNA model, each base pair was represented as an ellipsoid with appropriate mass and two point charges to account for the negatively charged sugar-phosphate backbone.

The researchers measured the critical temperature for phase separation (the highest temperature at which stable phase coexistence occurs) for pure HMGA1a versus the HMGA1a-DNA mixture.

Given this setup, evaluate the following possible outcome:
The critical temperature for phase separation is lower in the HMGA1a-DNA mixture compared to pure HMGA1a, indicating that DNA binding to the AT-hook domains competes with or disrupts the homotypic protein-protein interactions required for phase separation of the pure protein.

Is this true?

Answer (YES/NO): NO